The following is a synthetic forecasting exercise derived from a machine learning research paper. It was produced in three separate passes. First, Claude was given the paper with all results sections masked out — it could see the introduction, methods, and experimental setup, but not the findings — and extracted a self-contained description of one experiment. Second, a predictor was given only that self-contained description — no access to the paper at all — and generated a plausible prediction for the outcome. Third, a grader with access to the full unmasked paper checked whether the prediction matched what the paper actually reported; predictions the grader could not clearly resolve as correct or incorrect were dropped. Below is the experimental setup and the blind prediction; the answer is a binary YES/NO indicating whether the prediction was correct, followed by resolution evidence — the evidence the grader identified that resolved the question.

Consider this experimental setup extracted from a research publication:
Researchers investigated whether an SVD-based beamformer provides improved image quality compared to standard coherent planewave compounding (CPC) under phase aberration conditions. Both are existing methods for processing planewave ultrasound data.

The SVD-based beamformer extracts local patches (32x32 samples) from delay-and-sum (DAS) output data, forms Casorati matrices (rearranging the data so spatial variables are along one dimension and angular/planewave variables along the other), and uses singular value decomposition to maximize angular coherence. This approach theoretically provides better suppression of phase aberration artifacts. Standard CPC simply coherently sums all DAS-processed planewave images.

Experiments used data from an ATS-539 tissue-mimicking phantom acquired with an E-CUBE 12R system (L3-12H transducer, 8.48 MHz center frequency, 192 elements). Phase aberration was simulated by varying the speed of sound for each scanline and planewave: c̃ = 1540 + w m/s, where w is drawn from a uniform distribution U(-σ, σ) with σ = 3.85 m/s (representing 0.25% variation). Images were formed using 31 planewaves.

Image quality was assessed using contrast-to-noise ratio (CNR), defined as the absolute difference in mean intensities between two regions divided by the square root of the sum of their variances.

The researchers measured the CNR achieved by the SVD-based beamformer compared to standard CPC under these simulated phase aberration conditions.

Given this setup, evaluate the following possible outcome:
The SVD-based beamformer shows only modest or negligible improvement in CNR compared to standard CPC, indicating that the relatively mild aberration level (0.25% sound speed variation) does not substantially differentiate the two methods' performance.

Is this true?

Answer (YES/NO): YES